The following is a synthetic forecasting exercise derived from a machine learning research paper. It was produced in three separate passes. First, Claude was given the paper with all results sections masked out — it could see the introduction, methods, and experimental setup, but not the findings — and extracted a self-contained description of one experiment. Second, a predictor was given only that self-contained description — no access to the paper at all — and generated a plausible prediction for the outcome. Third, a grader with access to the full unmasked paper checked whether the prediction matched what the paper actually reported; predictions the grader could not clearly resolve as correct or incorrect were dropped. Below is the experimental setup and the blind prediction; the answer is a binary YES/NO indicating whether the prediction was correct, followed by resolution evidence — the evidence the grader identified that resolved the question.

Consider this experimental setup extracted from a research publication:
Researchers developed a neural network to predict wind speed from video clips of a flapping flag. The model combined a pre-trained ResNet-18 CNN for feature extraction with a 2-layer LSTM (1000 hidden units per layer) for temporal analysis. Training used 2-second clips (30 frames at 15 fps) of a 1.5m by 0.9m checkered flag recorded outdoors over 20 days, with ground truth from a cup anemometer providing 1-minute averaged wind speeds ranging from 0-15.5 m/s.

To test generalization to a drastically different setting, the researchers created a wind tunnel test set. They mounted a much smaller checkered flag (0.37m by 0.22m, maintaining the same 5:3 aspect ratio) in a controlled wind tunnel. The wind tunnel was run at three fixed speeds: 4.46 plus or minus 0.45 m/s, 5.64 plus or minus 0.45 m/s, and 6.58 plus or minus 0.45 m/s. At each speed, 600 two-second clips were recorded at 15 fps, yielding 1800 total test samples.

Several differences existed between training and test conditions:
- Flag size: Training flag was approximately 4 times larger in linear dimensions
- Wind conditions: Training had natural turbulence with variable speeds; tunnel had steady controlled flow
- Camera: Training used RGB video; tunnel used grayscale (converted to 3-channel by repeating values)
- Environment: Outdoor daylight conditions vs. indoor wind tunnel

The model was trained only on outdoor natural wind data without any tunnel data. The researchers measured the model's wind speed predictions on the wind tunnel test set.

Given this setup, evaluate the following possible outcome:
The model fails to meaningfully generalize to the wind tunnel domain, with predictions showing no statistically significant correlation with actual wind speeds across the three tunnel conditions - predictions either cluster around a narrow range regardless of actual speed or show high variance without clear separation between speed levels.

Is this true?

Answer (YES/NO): NO